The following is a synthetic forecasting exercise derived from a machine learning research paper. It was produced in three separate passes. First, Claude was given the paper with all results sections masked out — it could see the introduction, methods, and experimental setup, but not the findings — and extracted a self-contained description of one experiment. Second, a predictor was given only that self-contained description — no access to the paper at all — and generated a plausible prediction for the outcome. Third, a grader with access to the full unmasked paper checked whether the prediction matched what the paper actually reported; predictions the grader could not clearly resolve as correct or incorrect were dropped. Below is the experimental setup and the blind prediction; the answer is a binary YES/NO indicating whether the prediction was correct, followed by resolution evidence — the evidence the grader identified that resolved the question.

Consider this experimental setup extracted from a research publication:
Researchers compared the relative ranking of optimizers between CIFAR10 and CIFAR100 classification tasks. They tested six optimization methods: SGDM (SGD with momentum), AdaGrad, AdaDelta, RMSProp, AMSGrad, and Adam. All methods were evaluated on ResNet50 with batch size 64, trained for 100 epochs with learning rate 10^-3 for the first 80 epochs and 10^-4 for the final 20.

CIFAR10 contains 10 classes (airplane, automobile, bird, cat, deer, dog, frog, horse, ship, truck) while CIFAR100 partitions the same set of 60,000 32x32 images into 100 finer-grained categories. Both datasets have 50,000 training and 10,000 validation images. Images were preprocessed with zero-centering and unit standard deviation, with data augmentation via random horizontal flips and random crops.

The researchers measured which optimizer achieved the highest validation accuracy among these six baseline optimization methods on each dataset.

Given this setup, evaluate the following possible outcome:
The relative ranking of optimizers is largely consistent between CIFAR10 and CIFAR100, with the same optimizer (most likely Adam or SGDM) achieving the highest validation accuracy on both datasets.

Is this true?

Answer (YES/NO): NO